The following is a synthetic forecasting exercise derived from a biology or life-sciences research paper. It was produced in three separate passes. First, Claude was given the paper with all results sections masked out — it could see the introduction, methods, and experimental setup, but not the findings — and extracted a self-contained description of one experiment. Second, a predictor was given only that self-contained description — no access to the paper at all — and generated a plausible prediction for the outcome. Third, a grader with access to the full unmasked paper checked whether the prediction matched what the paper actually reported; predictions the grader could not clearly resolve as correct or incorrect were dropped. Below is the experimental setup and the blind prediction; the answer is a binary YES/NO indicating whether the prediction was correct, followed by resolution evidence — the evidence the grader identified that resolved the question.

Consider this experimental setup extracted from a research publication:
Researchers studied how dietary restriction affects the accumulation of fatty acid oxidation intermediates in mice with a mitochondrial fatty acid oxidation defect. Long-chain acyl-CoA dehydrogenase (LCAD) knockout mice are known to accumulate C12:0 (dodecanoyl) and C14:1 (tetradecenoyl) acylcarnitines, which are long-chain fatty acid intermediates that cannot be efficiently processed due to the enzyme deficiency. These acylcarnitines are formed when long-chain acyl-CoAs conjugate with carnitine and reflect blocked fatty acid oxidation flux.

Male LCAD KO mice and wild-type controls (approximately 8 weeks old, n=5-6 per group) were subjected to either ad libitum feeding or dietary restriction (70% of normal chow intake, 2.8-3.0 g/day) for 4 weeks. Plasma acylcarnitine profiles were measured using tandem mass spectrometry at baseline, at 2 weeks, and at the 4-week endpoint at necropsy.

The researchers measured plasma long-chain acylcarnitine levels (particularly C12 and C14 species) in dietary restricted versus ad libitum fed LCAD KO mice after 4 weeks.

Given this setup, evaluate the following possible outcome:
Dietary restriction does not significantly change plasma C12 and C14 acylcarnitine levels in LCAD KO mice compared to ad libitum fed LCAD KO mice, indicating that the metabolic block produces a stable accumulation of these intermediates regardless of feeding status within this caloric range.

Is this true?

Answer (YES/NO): YES